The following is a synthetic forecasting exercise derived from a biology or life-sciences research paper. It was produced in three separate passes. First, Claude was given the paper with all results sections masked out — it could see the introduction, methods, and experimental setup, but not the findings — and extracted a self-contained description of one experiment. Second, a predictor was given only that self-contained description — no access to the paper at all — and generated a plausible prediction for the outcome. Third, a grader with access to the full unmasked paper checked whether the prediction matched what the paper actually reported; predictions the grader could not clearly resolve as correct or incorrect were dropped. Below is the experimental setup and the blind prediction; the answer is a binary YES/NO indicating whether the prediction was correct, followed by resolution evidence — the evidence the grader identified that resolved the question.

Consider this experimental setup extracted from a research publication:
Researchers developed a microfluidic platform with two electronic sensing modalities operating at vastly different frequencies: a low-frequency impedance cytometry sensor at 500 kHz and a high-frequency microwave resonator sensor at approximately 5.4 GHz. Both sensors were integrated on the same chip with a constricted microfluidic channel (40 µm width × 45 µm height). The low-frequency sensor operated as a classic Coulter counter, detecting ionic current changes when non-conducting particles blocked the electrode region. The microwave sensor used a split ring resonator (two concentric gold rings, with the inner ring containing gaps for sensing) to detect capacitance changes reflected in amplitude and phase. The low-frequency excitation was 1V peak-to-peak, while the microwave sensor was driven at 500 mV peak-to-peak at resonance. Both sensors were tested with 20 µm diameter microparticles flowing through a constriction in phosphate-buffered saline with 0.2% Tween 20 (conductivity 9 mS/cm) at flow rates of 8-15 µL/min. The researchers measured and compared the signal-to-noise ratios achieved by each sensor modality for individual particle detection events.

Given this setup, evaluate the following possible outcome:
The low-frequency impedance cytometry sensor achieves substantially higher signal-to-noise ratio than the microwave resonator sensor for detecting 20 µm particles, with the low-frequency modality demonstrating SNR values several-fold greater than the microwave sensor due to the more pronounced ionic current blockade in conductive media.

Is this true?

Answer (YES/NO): NO